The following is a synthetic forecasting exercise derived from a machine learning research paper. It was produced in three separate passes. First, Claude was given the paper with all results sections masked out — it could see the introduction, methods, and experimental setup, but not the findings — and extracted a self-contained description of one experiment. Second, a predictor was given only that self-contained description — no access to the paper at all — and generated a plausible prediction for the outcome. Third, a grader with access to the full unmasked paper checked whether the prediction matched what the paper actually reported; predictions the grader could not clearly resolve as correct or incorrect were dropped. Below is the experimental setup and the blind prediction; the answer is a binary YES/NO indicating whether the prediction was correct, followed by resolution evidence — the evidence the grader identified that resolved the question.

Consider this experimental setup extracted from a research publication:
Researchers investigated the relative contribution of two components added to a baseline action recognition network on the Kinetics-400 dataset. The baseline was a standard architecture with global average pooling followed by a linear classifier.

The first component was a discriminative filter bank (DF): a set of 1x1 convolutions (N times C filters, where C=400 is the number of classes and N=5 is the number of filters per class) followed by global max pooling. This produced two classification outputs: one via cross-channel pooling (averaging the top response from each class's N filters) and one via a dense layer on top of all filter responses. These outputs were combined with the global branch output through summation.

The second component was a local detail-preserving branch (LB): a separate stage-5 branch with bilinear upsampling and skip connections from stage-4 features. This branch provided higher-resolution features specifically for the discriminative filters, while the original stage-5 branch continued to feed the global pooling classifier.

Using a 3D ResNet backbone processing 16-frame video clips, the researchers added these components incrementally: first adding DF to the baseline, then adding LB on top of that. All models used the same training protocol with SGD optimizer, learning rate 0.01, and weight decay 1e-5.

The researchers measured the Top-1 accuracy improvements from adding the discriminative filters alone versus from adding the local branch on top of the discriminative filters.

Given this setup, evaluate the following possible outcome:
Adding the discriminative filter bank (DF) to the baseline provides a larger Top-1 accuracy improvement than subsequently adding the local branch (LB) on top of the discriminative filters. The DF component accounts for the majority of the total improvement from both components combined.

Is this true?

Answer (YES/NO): YES